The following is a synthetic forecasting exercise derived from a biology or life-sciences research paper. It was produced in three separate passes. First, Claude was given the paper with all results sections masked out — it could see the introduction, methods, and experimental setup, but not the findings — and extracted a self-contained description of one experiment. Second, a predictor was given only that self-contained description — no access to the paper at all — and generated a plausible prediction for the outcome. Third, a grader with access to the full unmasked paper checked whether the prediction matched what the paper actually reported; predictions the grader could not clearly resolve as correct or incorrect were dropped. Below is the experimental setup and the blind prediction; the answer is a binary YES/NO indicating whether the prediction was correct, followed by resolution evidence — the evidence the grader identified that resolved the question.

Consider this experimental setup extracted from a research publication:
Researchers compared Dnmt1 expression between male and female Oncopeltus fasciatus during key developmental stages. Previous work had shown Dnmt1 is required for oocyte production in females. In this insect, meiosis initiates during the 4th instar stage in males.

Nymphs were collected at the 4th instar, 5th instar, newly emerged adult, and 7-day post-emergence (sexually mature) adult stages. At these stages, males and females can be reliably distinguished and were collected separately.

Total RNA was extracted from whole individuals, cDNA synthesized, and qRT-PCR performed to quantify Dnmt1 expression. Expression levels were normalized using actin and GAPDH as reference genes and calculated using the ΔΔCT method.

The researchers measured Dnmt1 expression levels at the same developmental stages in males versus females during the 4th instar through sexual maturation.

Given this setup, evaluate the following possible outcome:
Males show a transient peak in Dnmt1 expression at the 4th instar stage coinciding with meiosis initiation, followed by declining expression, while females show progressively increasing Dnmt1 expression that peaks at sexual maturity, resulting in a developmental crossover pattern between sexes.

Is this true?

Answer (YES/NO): NO